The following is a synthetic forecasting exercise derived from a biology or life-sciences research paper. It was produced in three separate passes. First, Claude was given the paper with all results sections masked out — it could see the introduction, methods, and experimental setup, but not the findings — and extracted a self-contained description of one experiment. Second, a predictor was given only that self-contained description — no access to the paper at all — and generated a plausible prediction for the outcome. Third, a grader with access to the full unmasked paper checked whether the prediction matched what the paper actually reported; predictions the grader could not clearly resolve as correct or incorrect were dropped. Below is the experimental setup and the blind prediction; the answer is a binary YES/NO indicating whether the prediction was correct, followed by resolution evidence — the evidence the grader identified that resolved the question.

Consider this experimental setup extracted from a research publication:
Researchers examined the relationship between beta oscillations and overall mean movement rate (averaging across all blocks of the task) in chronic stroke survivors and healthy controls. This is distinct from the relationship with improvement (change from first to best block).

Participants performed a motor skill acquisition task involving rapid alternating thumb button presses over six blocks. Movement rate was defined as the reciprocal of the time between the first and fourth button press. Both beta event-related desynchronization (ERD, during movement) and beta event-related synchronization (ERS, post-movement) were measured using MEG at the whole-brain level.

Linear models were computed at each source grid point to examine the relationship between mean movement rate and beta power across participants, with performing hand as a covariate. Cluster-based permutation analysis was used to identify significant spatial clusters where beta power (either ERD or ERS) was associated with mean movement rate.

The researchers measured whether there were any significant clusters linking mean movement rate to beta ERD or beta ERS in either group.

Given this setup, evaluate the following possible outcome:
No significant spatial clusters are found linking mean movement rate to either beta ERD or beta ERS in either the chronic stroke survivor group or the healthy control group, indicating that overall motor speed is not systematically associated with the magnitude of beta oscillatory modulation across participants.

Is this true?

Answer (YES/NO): YES